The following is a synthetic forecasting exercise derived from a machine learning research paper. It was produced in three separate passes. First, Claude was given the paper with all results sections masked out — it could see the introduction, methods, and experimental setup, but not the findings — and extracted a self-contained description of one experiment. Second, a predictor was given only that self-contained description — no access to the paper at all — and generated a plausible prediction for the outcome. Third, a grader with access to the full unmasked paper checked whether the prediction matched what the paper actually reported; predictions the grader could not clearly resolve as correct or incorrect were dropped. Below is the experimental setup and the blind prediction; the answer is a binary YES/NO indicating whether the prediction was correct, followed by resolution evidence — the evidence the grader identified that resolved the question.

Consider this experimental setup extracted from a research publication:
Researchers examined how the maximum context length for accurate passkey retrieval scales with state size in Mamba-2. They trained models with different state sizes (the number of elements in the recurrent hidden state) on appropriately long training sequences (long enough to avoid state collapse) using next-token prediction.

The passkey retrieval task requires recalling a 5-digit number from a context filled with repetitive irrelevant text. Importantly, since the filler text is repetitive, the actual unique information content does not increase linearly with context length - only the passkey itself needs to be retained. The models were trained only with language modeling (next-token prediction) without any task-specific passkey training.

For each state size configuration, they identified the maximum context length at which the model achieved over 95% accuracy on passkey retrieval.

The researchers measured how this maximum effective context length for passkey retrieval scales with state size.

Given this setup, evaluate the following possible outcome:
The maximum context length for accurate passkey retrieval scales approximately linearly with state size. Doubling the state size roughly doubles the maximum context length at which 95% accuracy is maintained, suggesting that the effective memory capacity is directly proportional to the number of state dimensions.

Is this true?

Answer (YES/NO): NO